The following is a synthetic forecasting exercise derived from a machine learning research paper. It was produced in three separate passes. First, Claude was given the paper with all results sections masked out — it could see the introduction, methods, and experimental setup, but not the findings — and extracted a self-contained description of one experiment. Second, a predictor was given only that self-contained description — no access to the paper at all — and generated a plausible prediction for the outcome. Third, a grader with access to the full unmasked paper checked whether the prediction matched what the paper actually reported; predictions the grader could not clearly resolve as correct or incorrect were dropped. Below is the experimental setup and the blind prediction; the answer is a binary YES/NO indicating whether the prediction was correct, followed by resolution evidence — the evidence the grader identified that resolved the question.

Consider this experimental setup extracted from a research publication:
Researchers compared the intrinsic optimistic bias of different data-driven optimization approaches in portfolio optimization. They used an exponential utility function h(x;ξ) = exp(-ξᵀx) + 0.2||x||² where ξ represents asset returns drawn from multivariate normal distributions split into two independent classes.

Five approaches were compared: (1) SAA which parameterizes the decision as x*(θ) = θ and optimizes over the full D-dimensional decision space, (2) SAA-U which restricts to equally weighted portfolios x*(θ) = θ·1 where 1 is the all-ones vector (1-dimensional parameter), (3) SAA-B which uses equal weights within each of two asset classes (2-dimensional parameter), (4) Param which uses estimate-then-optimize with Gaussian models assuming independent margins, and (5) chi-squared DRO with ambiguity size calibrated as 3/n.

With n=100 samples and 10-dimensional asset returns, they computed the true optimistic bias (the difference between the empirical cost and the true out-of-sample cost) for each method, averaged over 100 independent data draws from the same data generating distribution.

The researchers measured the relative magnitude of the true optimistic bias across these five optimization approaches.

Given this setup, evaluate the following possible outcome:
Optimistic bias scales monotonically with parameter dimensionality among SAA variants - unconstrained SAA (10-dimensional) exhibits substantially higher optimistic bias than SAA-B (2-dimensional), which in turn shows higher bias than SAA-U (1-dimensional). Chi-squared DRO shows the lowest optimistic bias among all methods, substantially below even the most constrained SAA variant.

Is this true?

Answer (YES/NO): NO